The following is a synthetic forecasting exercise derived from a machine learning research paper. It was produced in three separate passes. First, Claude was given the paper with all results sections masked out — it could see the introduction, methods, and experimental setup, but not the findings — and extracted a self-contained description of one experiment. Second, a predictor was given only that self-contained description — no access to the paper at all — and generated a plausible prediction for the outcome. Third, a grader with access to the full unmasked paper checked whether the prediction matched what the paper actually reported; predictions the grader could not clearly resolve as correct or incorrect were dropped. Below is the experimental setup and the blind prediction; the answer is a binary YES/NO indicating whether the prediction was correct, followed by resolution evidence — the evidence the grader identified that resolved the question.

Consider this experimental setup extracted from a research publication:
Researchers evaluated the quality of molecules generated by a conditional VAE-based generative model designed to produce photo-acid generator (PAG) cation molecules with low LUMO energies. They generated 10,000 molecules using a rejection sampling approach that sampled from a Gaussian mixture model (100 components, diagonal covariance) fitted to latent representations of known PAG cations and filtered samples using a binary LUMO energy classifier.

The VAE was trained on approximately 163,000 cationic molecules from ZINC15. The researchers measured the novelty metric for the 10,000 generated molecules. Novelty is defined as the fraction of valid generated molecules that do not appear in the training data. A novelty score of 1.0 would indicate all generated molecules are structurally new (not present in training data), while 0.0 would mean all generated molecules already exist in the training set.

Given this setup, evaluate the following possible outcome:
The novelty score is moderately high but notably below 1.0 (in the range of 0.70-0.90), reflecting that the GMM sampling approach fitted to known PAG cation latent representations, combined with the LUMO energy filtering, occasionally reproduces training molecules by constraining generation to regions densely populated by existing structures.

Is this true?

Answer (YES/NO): NO